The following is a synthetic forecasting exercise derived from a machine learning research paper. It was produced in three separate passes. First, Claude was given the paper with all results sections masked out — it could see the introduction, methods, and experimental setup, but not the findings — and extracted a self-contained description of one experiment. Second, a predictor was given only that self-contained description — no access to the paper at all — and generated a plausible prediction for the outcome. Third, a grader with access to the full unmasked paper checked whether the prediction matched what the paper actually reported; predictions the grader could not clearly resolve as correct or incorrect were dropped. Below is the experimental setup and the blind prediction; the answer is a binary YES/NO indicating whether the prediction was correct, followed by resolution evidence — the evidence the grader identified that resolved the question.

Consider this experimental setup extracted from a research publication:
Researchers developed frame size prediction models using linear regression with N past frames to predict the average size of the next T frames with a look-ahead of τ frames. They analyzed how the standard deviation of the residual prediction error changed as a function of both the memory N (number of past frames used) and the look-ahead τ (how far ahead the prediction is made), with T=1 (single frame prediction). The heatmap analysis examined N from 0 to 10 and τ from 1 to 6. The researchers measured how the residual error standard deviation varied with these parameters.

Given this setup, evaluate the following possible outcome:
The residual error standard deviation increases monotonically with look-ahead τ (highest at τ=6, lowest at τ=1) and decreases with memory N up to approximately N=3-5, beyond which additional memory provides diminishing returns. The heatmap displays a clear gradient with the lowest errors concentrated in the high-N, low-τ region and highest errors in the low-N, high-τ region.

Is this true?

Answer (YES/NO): NO